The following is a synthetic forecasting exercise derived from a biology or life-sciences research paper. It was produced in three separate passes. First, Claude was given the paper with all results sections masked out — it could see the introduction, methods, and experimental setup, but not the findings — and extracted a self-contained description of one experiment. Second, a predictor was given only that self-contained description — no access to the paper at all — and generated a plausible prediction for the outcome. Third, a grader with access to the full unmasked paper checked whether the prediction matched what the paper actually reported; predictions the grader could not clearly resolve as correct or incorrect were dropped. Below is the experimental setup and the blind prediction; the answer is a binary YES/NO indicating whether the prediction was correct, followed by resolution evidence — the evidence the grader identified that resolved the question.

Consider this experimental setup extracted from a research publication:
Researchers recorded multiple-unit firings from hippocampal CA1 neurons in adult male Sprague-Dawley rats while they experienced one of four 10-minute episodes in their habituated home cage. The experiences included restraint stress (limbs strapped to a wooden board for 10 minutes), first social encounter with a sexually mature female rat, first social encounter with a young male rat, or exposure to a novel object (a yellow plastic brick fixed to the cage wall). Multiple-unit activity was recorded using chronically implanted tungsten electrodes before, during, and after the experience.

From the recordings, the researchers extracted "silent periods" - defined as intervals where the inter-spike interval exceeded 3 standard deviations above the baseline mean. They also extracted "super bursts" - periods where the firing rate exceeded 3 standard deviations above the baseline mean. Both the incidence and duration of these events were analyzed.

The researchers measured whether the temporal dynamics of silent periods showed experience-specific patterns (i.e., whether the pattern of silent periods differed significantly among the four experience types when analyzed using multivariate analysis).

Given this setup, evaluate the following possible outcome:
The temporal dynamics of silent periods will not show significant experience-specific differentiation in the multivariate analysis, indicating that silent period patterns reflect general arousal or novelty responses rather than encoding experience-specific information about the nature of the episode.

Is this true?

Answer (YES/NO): YES